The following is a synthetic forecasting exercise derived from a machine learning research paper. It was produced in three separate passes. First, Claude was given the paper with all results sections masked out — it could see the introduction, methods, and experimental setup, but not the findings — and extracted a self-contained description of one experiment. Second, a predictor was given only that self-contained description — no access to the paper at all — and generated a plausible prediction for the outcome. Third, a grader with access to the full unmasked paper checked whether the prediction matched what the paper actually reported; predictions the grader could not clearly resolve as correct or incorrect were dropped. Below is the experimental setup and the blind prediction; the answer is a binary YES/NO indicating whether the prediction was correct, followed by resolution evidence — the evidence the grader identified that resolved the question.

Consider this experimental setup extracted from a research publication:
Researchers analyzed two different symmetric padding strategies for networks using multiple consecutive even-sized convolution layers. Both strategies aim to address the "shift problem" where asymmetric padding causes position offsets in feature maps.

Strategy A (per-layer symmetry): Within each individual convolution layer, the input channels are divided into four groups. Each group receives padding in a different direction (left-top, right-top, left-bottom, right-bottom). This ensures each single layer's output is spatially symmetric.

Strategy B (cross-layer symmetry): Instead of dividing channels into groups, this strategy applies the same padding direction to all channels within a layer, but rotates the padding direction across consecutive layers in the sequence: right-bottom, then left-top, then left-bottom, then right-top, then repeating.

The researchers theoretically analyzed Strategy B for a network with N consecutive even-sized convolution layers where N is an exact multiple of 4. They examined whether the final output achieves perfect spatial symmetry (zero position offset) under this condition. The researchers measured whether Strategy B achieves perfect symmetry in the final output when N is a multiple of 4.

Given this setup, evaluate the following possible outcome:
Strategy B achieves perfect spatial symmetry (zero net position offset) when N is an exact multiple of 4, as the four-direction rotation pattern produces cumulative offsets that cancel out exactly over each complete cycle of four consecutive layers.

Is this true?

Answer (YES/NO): YES